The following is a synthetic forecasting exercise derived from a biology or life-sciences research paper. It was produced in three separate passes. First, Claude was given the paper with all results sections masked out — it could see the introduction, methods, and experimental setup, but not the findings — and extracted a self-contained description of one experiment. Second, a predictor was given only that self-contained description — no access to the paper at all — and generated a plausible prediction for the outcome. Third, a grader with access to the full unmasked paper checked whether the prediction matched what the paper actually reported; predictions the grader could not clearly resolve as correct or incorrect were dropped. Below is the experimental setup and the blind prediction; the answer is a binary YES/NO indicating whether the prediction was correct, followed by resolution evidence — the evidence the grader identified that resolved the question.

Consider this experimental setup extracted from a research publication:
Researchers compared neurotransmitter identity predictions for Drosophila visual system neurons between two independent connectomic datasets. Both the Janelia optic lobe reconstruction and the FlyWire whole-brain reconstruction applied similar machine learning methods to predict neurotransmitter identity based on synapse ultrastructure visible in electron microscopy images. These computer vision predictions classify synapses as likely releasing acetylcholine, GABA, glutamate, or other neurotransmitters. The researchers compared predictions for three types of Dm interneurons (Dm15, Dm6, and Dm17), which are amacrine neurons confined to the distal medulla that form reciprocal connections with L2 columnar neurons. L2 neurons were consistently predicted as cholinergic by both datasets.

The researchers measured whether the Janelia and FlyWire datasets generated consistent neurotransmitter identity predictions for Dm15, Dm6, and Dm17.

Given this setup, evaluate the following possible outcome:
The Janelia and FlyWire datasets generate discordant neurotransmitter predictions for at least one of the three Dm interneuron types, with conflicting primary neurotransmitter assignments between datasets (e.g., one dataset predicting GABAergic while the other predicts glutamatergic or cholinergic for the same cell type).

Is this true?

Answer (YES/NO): YES